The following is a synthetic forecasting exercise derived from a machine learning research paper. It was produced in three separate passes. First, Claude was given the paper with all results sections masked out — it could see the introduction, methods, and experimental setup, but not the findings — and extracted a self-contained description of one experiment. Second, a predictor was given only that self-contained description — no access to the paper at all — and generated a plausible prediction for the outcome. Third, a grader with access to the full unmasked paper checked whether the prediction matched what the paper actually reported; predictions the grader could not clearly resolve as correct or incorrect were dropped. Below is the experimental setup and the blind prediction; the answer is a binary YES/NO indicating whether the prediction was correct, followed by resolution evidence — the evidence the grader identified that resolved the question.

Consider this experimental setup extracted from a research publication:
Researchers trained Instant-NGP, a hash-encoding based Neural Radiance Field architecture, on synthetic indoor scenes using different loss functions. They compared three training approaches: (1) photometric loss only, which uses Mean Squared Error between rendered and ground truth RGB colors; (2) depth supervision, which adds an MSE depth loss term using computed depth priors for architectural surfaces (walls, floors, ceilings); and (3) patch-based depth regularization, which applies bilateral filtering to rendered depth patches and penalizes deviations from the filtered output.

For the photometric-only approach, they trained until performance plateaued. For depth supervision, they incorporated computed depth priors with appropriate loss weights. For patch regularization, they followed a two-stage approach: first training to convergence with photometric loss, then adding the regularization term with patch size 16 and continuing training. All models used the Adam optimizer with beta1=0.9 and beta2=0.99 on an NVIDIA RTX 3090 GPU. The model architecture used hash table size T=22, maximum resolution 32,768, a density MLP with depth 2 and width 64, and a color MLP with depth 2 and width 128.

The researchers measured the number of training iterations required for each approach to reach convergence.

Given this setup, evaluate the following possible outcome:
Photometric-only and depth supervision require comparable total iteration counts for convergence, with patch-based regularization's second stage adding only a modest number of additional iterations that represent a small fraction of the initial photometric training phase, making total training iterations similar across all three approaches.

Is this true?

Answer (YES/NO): NO